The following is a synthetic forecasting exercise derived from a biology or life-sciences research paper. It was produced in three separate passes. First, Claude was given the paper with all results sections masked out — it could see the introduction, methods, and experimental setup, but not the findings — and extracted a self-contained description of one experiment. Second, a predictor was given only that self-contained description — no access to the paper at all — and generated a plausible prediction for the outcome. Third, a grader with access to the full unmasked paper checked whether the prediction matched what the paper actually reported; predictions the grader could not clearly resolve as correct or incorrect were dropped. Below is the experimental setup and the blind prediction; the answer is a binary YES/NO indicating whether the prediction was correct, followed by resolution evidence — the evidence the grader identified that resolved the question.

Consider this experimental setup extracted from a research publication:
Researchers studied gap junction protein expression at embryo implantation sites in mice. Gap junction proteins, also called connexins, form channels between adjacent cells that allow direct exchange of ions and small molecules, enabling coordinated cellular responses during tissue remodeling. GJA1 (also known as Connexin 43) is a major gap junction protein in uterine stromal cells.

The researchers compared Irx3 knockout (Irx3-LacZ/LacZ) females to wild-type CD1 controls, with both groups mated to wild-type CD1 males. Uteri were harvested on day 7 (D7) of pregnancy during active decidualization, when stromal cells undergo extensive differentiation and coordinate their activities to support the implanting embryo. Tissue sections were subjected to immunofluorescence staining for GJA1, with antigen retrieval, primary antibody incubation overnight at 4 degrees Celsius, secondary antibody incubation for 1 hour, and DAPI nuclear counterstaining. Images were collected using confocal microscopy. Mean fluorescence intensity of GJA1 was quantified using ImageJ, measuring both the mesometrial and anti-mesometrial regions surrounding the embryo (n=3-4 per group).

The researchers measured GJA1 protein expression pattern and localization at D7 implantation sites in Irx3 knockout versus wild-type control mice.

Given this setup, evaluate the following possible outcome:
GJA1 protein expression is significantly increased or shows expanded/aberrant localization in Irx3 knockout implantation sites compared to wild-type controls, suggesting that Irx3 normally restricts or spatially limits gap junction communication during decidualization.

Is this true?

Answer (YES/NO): NO